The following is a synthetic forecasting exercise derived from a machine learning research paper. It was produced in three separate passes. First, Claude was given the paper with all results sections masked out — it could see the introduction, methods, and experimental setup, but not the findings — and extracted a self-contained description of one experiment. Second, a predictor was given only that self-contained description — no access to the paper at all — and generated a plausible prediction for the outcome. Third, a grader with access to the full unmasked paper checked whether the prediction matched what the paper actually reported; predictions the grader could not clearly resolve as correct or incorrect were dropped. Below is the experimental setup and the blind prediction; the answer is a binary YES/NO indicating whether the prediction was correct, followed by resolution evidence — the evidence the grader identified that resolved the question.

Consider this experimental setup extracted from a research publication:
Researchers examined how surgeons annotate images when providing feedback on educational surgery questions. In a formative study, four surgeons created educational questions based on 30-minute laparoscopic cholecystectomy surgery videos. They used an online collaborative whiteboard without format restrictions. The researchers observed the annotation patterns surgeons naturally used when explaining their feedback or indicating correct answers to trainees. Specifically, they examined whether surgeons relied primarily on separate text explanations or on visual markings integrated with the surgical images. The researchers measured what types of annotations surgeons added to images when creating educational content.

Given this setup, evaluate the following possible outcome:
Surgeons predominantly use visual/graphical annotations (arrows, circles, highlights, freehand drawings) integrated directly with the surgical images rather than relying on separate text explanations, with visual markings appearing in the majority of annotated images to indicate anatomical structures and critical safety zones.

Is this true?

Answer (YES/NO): NO